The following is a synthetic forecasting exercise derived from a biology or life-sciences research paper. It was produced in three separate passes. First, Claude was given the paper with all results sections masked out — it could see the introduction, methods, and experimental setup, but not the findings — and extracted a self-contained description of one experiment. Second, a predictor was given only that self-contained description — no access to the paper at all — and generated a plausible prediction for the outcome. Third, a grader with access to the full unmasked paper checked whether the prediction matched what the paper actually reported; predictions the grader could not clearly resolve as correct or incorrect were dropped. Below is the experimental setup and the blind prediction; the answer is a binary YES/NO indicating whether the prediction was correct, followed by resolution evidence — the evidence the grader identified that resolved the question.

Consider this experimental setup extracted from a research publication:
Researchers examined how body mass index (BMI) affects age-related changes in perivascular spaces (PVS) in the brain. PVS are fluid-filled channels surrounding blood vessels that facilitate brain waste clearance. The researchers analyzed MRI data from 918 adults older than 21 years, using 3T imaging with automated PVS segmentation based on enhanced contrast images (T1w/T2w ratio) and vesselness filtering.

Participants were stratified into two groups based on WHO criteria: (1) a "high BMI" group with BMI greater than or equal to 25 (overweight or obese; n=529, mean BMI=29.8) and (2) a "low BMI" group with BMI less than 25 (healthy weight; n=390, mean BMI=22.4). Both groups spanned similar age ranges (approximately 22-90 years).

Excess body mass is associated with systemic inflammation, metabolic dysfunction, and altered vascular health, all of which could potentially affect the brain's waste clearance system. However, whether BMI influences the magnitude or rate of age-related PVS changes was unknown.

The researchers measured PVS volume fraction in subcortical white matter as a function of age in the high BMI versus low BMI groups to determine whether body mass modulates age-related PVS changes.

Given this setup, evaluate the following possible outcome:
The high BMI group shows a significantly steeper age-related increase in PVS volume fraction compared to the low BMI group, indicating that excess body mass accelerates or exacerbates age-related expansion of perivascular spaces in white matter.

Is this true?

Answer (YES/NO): NO